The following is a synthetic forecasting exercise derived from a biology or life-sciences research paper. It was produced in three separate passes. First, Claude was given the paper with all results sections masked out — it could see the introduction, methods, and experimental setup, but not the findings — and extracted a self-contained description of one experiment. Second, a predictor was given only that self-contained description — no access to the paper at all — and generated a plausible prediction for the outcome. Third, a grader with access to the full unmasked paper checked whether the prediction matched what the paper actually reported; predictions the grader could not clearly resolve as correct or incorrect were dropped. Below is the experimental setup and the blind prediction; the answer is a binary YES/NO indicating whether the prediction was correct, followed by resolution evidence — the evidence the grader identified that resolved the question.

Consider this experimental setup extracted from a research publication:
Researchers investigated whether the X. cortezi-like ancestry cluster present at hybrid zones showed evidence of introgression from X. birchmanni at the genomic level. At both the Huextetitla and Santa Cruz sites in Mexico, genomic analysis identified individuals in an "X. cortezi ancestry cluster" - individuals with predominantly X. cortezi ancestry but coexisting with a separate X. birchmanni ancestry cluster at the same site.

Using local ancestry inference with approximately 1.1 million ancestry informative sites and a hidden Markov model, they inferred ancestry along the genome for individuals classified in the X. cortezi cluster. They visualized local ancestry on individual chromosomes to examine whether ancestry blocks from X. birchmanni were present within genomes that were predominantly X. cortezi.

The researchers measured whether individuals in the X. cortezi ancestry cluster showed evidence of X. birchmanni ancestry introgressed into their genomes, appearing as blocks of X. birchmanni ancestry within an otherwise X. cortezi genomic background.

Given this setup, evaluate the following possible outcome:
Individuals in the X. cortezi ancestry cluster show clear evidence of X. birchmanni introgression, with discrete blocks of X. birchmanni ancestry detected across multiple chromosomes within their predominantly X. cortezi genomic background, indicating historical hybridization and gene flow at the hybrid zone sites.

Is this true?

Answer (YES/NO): YES